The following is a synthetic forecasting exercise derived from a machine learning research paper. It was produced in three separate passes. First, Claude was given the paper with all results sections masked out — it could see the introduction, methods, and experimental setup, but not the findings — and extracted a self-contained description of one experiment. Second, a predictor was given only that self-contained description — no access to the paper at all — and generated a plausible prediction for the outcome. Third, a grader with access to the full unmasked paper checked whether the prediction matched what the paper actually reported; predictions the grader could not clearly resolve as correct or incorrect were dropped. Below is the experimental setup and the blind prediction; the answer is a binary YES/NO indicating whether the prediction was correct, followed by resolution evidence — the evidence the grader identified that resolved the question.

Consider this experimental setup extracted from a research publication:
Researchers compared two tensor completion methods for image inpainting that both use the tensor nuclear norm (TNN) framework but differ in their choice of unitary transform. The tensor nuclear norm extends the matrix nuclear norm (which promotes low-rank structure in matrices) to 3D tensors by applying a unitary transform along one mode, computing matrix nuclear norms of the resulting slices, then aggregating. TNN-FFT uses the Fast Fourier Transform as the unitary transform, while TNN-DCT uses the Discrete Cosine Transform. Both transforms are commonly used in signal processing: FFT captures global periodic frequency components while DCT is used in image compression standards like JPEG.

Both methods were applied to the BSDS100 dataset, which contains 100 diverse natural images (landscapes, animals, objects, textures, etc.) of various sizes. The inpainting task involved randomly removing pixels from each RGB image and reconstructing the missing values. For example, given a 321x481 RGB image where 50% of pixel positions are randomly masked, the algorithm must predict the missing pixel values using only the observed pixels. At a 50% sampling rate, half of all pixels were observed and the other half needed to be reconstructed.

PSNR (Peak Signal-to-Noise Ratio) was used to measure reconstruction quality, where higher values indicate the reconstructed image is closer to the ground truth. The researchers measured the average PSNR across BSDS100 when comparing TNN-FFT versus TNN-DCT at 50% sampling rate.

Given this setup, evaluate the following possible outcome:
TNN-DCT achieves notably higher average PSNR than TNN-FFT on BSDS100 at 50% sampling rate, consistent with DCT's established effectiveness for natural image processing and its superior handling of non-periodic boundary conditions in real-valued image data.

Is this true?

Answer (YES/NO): NO